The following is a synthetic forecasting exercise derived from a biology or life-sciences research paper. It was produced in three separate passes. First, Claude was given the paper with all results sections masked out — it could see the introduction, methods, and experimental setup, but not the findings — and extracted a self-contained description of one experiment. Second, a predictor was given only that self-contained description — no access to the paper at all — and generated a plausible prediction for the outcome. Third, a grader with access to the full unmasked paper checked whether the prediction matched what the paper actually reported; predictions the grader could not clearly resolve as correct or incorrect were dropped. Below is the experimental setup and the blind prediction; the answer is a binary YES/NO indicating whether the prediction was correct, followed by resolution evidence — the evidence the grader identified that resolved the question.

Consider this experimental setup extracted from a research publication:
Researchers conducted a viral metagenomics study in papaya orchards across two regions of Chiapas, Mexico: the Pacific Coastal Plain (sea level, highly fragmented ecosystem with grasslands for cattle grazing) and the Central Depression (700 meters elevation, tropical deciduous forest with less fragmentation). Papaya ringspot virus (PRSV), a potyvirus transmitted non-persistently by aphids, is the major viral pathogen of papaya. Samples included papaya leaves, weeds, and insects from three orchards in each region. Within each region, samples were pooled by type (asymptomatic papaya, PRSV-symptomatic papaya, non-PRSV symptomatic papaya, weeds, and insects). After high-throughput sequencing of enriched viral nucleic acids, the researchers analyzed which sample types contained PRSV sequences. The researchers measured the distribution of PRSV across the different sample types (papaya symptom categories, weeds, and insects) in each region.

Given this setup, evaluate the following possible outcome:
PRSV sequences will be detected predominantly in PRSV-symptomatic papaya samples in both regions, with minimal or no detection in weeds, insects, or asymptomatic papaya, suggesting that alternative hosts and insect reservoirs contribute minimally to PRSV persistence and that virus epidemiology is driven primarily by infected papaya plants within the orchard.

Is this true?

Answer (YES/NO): NO